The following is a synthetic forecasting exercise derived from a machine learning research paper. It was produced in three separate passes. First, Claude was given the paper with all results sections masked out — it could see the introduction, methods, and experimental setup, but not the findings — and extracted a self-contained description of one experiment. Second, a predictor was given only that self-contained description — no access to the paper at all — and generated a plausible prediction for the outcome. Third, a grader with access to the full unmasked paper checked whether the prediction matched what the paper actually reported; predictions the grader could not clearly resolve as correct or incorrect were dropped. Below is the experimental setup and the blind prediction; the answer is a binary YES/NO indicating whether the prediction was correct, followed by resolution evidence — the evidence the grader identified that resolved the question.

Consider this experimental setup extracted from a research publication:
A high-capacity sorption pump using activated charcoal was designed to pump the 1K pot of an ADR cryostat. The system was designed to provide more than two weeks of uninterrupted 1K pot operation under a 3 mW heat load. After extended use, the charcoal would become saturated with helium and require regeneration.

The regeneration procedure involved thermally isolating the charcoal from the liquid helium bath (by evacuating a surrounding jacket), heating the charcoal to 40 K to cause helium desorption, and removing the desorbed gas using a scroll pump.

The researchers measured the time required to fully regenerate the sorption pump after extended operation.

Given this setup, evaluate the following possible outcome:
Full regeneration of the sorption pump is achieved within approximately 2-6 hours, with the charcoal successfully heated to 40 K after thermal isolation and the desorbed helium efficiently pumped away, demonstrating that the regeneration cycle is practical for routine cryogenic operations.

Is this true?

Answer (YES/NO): YES